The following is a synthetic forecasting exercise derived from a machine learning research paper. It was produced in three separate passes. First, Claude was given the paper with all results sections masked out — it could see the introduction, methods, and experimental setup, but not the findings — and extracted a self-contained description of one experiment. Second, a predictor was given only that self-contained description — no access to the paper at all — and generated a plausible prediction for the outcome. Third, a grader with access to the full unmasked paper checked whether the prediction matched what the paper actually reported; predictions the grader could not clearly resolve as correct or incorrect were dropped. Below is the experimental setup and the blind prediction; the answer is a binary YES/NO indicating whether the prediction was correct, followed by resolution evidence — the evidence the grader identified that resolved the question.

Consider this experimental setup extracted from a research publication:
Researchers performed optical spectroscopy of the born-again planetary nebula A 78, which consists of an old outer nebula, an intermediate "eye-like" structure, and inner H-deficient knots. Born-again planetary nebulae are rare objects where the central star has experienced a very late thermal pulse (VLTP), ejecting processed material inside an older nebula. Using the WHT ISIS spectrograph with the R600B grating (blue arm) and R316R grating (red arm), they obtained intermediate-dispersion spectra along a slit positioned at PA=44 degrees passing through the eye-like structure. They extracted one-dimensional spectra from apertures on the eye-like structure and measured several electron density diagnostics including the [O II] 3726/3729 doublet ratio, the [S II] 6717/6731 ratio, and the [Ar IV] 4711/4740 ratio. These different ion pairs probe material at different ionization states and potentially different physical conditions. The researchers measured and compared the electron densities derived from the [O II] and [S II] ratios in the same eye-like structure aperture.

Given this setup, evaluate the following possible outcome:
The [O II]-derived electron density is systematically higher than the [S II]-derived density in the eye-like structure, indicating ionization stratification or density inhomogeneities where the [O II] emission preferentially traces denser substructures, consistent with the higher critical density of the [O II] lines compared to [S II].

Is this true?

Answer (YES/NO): NO